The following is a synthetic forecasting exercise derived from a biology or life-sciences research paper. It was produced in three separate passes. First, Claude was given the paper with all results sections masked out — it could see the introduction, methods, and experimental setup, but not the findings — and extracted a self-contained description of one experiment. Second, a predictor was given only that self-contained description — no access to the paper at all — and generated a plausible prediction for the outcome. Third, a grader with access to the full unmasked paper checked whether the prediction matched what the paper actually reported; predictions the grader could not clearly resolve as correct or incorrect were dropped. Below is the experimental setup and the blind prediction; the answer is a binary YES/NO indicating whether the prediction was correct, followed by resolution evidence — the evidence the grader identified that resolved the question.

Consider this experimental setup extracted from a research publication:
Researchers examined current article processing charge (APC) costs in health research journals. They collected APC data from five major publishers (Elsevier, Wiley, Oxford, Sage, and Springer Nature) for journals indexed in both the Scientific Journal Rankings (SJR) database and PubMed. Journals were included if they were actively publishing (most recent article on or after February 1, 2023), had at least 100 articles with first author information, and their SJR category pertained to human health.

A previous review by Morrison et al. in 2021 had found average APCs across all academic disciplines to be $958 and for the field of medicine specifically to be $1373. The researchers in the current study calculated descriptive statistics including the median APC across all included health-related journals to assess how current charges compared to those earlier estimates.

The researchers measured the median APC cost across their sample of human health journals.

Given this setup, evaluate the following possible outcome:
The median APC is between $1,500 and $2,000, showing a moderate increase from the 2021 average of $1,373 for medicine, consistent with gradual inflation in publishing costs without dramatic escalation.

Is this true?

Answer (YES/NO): NO